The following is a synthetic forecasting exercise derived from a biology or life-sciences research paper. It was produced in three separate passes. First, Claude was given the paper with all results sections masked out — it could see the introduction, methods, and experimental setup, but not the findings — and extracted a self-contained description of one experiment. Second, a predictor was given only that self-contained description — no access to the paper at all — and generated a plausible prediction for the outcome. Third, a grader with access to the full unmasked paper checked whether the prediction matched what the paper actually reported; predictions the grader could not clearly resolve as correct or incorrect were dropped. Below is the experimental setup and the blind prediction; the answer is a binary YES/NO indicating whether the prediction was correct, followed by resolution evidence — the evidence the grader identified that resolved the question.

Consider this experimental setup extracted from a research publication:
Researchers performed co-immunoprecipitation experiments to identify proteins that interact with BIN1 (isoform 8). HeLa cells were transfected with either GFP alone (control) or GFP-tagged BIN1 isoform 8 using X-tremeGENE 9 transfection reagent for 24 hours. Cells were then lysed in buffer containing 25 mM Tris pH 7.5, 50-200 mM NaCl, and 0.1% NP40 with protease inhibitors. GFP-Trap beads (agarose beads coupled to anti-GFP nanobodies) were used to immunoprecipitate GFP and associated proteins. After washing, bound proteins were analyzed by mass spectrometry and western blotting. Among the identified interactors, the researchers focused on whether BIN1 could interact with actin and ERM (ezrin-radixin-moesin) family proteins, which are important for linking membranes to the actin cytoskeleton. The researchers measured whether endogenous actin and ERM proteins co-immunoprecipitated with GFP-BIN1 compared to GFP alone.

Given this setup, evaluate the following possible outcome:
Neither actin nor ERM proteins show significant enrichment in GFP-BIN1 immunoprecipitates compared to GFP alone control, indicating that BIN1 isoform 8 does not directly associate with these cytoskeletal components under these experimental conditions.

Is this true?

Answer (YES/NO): NO